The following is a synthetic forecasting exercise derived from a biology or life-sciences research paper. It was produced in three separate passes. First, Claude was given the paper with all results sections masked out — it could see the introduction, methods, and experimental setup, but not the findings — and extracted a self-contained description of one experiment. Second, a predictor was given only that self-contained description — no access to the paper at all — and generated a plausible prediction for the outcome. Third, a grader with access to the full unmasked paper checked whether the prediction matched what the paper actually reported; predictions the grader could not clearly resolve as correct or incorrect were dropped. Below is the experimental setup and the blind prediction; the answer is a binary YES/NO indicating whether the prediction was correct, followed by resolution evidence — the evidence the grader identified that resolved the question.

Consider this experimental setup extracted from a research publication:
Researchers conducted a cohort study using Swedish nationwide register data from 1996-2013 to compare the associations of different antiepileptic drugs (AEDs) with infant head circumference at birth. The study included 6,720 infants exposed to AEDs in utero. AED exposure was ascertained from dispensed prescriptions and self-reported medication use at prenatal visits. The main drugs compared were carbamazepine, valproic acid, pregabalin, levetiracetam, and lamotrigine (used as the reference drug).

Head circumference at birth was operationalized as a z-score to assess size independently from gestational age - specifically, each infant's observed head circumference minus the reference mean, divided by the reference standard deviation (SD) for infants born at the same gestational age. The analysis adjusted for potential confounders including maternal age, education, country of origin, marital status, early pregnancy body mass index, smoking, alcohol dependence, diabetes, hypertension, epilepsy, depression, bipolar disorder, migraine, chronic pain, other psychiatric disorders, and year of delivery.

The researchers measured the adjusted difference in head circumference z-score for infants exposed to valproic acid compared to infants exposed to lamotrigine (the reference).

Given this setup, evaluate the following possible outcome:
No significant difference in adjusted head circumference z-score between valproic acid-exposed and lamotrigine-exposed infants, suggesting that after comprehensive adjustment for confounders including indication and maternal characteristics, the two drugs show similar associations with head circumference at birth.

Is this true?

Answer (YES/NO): NO